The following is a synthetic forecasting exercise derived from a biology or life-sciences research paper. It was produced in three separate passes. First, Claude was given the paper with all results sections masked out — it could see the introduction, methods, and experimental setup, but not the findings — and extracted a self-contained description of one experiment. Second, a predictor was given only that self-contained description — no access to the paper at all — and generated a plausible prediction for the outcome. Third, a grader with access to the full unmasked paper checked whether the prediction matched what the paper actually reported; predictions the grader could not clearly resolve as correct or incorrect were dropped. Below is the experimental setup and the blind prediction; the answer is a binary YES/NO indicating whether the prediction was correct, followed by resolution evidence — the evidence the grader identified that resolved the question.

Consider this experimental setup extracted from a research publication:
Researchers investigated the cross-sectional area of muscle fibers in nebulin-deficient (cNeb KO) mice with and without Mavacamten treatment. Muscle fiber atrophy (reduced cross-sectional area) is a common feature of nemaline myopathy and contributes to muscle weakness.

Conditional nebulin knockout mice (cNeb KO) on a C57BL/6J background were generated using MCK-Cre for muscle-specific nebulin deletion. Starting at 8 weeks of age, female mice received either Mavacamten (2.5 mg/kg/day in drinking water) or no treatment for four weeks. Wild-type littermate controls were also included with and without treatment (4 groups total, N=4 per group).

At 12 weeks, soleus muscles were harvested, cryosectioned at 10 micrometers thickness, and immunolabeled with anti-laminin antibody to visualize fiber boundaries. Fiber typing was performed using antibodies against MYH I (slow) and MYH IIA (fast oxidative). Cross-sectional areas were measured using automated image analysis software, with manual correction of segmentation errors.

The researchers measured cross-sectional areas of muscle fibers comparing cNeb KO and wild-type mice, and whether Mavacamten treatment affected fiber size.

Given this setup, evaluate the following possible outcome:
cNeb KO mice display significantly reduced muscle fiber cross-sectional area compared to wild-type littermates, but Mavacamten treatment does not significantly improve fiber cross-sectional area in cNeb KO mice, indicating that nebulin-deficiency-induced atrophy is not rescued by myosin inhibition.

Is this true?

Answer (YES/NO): NO